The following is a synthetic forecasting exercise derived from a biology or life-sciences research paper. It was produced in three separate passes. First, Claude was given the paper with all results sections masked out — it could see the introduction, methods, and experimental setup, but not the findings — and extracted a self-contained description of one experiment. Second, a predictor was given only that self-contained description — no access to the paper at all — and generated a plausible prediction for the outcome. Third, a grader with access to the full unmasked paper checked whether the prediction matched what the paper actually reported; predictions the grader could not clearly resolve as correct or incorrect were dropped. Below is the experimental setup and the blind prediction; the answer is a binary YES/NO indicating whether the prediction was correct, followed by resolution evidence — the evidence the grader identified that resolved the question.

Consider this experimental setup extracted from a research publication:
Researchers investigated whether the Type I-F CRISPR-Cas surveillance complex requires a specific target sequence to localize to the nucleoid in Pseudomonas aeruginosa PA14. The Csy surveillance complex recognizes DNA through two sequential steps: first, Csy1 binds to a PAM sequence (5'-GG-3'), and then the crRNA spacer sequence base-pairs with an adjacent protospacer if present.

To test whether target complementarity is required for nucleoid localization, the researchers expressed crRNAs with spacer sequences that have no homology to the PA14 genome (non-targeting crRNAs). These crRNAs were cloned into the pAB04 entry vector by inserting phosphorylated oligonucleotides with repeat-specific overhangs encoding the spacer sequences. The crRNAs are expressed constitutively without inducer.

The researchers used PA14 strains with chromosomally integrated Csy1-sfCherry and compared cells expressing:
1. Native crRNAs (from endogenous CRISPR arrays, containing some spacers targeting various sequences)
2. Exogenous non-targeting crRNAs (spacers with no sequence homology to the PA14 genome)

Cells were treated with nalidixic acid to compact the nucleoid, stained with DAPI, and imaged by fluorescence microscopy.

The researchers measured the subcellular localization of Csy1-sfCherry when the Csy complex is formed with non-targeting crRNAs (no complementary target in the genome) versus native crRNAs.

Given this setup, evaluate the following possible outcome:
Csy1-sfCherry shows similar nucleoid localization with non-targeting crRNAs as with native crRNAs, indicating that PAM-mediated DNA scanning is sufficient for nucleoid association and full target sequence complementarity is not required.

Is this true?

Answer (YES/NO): YES